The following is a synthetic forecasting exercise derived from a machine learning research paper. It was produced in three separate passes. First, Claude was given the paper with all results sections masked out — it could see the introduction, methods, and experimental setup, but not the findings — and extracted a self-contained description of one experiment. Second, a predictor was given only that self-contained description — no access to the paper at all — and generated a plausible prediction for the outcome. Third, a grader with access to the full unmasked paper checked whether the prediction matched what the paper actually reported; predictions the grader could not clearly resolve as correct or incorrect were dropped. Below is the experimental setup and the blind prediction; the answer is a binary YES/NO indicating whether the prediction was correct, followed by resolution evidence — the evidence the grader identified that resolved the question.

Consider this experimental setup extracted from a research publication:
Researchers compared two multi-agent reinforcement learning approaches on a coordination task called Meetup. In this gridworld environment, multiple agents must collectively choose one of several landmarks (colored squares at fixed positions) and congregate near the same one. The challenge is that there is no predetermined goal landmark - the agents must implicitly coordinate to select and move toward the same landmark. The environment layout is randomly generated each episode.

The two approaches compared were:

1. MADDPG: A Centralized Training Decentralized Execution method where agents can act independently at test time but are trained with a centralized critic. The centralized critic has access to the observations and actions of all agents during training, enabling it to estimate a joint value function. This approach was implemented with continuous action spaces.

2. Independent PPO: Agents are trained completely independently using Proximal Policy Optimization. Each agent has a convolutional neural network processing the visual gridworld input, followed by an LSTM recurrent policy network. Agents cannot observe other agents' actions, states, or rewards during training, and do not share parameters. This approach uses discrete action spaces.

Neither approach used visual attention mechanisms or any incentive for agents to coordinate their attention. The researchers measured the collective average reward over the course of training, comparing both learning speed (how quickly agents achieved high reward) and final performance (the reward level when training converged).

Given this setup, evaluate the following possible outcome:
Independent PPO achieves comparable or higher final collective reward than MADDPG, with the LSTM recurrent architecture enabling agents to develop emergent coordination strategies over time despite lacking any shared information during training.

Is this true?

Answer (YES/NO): NO